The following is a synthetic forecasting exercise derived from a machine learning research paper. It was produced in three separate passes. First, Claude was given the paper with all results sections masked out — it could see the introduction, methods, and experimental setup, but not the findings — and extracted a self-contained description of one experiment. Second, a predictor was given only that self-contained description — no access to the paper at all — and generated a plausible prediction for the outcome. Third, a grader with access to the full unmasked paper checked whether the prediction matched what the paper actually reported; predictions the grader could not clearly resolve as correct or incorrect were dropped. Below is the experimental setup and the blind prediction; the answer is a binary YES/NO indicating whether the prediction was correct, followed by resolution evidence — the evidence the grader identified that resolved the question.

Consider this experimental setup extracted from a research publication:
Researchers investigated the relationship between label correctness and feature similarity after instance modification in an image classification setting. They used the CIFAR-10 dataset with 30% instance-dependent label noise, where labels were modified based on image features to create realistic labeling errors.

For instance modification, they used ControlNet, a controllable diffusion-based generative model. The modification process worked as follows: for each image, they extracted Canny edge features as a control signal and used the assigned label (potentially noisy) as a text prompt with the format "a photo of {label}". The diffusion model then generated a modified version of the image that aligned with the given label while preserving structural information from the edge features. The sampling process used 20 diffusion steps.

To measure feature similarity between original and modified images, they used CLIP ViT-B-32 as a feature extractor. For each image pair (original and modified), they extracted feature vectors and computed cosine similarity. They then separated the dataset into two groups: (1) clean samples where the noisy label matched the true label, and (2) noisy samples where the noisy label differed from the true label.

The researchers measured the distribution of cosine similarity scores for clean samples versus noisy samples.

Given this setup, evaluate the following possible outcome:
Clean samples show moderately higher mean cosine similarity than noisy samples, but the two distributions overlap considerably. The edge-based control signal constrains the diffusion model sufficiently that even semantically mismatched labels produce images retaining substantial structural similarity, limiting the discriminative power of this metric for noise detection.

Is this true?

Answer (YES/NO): NO